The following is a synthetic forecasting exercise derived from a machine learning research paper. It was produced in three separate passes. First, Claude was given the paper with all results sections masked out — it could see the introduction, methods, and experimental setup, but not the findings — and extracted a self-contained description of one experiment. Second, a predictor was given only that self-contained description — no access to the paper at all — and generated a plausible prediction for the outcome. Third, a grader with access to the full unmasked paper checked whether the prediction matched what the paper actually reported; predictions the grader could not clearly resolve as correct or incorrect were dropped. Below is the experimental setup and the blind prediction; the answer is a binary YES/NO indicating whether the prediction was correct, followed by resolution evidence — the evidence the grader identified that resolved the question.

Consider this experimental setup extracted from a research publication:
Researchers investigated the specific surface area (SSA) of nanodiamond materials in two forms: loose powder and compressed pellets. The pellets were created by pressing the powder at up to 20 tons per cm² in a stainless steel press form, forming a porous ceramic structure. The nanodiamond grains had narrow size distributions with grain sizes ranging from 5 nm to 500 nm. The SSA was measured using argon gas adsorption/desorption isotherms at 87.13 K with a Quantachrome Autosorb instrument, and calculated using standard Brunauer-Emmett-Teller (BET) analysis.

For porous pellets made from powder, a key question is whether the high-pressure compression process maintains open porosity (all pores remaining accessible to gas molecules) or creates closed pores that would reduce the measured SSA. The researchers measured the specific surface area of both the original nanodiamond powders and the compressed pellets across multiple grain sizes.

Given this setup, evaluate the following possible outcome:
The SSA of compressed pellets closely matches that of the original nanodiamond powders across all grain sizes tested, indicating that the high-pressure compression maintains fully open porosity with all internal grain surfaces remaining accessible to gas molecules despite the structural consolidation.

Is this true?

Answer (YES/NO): YES